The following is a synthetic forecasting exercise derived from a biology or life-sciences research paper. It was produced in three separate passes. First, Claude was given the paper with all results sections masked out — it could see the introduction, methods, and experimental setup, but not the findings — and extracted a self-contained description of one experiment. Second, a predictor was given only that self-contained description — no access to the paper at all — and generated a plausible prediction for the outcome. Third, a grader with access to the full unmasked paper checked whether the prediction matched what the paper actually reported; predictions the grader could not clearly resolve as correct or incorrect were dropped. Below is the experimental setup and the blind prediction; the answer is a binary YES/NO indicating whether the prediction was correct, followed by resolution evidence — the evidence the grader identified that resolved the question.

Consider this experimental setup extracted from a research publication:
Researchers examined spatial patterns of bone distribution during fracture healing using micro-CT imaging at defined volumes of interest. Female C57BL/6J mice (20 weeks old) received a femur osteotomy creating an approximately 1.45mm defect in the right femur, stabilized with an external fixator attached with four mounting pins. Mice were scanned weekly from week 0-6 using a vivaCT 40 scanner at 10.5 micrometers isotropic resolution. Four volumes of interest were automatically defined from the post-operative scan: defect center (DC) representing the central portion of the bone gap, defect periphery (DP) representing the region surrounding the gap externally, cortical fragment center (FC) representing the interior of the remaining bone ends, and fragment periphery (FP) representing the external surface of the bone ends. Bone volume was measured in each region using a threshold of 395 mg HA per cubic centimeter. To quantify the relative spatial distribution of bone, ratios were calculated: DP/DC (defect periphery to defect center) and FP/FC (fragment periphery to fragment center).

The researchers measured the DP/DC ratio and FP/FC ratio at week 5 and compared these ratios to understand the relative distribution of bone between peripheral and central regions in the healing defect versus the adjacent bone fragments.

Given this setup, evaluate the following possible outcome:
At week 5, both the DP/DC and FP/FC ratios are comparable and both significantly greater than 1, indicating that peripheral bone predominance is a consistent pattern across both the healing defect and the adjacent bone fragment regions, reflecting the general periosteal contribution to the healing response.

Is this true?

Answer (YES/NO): NO